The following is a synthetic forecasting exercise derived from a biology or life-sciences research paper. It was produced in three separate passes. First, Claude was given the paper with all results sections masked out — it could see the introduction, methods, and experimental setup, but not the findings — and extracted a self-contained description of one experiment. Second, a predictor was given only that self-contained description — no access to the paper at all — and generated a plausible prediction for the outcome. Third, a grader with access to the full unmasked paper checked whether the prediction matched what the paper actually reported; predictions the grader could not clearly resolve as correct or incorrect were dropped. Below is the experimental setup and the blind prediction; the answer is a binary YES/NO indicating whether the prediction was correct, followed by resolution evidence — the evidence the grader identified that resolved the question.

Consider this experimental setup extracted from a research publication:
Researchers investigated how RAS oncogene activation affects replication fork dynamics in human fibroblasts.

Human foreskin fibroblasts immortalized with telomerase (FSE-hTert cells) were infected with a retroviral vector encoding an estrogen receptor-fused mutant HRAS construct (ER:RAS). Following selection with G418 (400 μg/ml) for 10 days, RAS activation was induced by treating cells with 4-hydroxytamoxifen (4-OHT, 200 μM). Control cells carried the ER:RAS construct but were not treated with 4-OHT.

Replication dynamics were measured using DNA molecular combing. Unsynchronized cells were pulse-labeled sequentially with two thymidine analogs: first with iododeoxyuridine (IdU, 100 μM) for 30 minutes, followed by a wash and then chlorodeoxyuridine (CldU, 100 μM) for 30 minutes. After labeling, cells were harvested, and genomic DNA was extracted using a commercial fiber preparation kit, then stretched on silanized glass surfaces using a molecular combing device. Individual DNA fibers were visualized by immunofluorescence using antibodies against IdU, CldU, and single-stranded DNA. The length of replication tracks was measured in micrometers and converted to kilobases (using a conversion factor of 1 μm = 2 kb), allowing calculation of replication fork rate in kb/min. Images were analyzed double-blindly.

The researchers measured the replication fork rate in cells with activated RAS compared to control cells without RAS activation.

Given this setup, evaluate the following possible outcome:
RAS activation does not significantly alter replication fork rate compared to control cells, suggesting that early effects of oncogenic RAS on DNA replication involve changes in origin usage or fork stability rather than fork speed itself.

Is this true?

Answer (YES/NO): NO